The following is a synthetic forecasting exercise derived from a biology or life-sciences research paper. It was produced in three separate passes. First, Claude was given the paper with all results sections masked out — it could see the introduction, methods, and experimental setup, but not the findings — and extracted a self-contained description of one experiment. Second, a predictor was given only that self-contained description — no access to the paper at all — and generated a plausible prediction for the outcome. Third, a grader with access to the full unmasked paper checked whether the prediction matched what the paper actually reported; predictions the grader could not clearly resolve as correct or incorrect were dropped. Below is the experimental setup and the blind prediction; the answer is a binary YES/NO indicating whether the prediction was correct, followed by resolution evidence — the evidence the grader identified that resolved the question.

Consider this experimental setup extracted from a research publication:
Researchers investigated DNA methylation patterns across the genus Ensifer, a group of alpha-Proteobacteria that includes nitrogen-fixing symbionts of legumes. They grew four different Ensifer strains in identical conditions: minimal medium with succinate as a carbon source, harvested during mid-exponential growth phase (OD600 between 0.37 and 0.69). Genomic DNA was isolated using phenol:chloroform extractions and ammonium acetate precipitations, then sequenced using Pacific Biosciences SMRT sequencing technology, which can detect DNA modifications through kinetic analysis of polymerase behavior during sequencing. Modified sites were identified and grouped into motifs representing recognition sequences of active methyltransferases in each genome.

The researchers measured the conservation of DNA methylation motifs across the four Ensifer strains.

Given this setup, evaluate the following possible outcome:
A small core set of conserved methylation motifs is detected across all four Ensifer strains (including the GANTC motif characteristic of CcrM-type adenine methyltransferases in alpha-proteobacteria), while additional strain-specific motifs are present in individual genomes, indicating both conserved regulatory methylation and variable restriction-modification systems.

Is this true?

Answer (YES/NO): NO